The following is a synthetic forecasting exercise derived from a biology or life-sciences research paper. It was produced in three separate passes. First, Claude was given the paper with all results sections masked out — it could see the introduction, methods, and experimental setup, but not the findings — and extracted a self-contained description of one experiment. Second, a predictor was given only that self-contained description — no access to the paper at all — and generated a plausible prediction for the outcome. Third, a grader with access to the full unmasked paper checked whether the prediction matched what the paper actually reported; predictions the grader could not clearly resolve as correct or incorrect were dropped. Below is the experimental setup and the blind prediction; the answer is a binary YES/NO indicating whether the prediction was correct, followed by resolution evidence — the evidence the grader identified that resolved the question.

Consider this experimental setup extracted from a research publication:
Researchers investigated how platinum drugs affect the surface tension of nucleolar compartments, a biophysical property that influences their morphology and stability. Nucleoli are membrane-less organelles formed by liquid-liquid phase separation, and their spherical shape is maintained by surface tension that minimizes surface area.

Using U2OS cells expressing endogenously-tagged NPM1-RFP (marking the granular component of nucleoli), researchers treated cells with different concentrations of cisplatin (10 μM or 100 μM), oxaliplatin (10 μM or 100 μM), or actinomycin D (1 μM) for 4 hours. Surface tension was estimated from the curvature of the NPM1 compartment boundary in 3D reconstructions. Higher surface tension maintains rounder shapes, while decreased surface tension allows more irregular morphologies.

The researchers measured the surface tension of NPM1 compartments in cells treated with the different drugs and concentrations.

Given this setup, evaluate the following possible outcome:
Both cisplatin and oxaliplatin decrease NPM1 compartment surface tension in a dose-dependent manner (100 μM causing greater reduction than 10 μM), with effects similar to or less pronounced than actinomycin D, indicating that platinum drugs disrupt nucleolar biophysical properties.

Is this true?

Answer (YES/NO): NO